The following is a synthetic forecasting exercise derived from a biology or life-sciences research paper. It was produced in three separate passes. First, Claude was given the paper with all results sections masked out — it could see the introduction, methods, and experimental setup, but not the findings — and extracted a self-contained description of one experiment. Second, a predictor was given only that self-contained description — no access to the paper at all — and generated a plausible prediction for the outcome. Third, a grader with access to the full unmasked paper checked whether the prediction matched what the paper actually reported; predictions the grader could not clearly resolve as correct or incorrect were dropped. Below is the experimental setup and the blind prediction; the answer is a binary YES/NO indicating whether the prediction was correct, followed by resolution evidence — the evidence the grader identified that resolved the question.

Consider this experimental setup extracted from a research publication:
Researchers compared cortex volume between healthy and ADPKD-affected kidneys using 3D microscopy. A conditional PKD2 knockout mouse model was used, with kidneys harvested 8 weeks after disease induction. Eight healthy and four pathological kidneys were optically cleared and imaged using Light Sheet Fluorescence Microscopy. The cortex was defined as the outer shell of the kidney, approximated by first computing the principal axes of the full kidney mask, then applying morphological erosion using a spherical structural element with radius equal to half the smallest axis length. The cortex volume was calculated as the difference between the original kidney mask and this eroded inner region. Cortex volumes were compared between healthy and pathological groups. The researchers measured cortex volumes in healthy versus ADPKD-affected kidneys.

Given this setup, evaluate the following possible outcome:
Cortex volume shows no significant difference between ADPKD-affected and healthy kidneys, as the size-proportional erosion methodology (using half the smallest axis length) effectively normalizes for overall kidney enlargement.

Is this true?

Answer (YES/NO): NO